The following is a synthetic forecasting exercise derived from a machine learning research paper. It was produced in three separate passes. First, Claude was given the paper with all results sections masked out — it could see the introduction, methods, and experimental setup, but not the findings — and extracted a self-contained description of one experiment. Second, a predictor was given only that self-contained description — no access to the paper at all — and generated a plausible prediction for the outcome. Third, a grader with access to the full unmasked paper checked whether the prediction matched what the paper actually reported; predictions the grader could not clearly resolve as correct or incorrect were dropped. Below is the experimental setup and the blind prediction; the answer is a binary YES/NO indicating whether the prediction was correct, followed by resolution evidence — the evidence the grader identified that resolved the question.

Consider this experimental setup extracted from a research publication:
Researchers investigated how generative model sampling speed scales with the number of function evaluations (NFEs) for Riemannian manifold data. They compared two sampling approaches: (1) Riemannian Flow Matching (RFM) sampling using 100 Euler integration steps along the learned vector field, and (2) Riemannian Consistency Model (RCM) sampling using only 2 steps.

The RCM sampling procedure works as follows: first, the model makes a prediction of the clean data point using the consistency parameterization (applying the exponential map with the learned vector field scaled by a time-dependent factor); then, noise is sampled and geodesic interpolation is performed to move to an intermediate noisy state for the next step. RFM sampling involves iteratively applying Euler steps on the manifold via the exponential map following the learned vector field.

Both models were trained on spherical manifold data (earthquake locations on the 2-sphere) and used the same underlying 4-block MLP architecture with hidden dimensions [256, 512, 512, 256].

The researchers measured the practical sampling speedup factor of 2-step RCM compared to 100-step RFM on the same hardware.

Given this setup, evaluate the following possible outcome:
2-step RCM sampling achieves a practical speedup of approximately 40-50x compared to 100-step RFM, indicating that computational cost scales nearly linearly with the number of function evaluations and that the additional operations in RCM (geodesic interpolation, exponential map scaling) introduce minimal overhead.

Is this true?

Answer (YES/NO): YES